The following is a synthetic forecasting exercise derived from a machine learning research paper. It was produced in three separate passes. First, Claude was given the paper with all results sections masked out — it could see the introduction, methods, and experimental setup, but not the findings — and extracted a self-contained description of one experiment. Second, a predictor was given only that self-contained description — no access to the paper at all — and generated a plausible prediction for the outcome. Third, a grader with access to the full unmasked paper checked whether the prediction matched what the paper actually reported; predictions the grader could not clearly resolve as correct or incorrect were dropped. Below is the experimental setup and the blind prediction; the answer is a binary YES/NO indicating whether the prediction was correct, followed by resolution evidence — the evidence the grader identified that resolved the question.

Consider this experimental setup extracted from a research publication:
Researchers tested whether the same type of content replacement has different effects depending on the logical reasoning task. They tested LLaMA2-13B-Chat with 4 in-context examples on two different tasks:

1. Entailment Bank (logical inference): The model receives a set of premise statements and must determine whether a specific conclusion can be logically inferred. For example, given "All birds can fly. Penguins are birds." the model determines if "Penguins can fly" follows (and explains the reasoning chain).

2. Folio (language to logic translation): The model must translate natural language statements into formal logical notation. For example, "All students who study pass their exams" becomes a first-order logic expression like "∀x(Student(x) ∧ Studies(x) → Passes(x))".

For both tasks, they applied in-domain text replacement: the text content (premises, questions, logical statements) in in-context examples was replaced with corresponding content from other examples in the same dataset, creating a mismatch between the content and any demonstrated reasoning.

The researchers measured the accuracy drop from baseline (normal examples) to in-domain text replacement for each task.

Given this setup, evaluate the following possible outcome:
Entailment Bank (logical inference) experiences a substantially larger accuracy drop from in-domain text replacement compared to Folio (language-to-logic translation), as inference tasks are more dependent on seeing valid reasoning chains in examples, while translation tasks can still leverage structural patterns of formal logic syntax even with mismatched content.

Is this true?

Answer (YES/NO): YES